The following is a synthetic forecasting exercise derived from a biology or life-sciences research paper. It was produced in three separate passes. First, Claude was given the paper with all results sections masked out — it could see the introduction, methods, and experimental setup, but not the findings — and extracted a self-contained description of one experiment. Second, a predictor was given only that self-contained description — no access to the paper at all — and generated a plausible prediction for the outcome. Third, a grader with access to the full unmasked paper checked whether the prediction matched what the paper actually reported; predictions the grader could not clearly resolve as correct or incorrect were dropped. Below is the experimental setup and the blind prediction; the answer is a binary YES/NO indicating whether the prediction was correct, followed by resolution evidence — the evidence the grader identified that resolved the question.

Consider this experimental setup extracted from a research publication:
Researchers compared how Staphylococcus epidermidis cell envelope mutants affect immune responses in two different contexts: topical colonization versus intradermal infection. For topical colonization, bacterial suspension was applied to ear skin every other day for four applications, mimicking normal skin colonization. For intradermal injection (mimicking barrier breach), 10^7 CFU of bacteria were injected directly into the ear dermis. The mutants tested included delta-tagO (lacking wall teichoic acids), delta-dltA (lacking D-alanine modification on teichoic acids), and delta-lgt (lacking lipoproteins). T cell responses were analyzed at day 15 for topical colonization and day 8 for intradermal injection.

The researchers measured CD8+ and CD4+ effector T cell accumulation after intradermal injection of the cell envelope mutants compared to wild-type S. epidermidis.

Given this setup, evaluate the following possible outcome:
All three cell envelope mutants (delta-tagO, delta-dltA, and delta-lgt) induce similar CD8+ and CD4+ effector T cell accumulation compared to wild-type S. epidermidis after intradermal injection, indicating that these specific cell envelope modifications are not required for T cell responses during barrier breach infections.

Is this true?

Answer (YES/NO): YES